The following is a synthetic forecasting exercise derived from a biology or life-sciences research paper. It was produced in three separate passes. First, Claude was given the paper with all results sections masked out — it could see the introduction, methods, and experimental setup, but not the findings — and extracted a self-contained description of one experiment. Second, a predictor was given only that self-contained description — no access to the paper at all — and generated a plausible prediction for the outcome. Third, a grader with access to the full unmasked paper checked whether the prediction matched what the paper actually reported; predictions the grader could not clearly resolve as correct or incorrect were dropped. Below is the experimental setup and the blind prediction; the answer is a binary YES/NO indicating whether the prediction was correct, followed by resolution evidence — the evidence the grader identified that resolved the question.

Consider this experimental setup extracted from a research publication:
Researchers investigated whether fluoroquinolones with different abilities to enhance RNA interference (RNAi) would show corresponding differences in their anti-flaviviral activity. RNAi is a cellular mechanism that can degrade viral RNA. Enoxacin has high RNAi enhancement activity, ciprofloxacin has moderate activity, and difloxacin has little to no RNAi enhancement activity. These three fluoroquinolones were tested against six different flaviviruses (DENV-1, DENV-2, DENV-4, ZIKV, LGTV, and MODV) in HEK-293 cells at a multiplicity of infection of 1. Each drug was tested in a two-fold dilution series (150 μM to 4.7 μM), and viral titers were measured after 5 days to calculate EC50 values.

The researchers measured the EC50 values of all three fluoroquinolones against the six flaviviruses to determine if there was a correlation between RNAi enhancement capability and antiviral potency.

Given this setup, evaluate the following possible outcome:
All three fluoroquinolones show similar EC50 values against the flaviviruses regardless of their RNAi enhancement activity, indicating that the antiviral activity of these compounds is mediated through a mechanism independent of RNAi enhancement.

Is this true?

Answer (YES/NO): NO